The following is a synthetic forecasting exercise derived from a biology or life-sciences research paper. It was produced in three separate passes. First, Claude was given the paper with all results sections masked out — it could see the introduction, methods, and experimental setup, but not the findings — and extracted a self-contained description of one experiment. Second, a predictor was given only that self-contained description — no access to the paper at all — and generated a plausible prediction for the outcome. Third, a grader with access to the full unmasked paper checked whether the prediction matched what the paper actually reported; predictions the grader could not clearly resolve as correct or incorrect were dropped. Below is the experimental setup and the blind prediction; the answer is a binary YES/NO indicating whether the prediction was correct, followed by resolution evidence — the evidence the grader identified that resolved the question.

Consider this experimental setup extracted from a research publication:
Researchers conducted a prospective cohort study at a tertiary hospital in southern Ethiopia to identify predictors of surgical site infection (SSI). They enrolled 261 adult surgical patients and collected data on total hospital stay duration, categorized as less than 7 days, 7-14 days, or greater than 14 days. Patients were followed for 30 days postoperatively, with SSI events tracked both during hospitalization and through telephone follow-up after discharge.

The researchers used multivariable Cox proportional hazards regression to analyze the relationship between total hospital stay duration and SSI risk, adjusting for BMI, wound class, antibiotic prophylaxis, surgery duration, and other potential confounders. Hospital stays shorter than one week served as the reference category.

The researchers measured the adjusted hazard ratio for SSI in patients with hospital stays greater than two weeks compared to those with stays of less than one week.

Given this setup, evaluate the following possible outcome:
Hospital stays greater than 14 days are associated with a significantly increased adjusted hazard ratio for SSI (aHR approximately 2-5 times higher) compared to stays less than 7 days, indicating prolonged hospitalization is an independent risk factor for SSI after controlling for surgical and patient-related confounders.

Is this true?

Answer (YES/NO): YES